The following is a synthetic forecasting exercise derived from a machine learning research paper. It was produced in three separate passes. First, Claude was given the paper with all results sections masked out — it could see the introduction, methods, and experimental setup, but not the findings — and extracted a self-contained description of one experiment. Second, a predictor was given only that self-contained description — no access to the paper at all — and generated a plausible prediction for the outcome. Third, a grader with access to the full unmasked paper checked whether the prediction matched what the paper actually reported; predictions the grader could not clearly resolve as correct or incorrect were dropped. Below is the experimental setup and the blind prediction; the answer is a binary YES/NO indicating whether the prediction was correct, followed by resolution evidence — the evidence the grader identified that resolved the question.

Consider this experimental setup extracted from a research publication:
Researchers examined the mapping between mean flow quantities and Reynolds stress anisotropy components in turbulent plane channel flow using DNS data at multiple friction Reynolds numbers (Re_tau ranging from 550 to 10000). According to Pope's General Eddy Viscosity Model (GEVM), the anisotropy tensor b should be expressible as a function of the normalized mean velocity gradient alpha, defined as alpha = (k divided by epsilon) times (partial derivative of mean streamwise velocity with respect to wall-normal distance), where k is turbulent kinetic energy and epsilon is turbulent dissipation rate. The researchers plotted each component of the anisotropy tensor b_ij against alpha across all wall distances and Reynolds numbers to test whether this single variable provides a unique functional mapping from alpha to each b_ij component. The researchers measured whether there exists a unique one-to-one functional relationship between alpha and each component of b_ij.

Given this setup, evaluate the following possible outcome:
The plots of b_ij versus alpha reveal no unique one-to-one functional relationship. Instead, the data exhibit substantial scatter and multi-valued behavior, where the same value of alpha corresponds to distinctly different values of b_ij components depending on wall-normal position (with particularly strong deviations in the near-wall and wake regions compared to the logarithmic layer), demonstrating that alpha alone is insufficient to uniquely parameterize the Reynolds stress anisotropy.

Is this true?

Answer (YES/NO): YES